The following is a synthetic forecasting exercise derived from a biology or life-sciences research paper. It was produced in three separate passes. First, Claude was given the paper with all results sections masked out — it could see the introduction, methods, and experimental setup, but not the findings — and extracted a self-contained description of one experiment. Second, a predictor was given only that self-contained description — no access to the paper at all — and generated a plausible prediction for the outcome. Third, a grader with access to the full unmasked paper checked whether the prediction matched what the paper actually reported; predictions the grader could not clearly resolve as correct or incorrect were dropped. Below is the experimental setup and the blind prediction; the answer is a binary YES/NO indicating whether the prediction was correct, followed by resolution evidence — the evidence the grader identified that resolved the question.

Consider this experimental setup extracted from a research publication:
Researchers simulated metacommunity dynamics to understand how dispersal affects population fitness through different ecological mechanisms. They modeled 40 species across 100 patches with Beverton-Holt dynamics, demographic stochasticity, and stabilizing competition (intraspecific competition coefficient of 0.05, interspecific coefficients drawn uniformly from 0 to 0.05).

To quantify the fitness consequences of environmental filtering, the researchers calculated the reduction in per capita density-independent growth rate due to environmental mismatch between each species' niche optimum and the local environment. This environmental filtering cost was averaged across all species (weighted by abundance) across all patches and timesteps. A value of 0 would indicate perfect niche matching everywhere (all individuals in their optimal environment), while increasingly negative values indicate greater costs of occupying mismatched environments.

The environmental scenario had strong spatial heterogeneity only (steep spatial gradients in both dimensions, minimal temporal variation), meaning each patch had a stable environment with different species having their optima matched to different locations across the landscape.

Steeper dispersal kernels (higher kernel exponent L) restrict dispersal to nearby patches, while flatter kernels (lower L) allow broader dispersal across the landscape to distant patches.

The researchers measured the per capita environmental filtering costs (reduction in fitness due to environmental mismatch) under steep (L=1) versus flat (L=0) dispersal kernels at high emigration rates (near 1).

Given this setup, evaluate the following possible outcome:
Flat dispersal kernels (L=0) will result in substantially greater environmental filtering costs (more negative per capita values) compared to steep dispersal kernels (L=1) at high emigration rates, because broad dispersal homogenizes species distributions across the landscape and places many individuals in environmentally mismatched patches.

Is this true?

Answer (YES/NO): YES